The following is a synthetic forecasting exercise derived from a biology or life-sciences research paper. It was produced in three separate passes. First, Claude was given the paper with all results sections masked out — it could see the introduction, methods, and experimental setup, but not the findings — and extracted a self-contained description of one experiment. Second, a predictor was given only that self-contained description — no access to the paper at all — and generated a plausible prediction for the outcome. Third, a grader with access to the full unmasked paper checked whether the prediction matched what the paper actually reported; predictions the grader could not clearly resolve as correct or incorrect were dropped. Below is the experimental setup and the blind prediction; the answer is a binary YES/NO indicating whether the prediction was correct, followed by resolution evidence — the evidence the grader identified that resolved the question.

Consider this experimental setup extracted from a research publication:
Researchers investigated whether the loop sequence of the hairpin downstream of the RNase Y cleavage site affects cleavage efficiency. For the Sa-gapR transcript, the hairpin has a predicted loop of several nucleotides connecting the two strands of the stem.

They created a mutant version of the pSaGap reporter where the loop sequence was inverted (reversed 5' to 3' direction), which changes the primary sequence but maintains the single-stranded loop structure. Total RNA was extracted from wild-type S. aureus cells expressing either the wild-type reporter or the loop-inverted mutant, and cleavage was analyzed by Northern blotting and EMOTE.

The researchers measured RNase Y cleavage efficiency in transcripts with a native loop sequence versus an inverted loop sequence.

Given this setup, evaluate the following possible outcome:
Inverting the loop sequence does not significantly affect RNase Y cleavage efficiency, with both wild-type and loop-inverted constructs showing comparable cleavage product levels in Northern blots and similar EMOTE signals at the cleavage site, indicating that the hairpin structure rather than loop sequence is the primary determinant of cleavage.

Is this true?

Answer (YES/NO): YES